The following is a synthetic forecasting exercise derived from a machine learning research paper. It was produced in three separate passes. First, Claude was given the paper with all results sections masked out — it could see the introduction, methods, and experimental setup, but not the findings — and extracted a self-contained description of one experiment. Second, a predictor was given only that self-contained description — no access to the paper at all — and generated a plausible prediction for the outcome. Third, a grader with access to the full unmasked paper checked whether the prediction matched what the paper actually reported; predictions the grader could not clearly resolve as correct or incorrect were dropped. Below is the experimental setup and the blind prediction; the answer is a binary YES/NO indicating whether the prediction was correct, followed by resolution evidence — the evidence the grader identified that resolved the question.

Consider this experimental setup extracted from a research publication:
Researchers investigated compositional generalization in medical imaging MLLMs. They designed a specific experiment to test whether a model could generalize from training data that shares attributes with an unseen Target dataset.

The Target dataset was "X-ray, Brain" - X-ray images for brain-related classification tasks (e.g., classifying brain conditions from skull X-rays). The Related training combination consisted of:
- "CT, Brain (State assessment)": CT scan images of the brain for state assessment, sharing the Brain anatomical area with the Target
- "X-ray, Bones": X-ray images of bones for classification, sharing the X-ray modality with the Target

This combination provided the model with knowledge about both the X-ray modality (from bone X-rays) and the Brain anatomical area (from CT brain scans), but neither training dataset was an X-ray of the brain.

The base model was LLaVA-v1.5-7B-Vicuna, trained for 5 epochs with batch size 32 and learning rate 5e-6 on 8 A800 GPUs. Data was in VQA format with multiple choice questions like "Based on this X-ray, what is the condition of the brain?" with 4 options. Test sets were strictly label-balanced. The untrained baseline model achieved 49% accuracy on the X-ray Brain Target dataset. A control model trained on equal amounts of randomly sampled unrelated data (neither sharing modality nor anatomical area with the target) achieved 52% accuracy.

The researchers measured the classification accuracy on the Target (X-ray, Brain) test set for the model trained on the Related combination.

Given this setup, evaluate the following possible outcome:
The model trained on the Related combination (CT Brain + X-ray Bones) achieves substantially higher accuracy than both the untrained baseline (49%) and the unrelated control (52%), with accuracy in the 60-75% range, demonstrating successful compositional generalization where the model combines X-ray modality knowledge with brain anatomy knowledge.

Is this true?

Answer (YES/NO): NO